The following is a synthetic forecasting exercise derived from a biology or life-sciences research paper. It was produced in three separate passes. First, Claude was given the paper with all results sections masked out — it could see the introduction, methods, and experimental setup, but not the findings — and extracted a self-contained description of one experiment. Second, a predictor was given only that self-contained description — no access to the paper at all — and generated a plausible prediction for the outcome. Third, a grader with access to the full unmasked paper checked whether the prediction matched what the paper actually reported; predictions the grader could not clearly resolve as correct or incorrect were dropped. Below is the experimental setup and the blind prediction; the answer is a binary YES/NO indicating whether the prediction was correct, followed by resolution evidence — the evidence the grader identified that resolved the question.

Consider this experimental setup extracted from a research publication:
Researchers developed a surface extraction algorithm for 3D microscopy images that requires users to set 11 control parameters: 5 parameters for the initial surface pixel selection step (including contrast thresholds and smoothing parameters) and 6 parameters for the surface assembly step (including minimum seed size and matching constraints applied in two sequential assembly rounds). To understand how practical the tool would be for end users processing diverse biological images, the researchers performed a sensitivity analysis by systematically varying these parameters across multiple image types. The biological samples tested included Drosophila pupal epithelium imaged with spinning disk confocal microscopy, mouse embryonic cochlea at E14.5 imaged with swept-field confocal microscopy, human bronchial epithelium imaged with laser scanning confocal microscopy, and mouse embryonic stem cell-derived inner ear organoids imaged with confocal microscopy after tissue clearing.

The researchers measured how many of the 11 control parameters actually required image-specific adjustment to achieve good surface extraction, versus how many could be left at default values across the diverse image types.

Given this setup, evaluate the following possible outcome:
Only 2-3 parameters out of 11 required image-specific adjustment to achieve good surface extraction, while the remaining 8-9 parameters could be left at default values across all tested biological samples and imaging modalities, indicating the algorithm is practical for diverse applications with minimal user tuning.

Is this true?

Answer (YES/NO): NO